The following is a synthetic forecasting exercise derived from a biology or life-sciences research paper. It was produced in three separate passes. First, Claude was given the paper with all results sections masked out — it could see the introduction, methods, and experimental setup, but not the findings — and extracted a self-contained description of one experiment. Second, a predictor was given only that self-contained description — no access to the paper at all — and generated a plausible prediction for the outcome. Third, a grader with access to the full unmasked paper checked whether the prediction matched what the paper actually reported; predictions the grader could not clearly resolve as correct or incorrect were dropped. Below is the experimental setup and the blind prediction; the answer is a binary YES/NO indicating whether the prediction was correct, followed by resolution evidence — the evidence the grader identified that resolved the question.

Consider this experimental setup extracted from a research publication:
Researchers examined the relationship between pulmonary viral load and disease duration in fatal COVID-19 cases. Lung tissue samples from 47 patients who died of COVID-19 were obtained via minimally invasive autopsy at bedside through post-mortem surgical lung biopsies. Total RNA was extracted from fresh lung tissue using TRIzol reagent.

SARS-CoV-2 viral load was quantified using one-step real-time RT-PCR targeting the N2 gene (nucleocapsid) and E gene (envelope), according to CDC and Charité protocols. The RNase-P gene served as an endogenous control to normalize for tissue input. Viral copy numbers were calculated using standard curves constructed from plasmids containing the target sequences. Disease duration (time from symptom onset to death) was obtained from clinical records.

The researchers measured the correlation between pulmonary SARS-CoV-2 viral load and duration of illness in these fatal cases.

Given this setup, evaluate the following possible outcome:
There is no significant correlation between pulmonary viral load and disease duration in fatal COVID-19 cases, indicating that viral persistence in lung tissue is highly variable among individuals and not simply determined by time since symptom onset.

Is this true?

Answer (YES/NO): NO